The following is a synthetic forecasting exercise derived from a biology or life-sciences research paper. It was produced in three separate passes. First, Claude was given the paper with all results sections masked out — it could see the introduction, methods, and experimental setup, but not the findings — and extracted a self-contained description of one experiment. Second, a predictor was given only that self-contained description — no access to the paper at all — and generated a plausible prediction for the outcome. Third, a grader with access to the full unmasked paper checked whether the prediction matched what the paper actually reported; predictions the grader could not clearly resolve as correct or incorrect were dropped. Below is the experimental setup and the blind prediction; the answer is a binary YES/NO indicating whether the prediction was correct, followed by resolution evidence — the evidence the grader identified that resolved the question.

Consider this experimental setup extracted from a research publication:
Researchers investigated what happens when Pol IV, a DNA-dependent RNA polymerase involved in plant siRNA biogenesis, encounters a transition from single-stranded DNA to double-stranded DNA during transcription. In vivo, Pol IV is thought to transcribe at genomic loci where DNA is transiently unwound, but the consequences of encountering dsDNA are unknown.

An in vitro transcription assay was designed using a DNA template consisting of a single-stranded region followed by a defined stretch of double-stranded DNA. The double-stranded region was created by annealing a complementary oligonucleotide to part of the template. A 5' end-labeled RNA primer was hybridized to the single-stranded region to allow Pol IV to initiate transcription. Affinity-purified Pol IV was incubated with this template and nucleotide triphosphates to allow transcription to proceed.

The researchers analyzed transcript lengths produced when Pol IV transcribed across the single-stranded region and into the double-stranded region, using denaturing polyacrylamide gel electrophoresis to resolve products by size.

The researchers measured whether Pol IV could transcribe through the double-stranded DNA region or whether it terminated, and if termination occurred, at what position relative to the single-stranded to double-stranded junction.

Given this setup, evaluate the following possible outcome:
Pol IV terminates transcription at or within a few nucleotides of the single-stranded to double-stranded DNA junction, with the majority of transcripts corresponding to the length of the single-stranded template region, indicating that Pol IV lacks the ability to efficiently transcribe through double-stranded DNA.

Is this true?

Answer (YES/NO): NO